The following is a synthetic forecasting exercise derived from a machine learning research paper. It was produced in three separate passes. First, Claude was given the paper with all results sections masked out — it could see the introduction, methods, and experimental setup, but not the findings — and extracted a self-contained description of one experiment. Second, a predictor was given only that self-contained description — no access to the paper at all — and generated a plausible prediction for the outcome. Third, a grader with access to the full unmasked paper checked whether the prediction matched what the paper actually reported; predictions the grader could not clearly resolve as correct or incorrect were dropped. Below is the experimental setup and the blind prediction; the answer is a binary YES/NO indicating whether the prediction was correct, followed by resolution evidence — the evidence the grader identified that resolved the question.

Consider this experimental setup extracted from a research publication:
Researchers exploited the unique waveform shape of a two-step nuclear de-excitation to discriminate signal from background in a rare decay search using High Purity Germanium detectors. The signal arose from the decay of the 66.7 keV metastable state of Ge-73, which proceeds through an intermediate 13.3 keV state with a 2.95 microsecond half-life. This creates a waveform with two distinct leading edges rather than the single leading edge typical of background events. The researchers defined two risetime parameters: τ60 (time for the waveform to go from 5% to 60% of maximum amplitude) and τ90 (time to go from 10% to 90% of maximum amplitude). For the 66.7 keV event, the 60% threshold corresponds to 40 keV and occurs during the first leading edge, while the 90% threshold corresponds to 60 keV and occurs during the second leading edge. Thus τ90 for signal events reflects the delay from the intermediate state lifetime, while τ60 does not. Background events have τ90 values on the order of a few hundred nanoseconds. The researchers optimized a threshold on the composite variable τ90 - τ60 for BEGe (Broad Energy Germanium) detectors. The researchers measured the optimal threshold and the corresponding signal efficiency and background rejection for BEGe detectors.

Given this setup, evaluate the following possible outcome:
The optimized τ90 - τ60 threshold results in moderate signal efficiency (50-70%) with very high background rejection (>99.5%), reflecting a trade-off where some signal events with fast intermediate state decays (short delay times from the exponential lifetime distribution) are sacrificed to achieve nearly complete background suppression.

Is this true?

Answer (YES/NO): NO